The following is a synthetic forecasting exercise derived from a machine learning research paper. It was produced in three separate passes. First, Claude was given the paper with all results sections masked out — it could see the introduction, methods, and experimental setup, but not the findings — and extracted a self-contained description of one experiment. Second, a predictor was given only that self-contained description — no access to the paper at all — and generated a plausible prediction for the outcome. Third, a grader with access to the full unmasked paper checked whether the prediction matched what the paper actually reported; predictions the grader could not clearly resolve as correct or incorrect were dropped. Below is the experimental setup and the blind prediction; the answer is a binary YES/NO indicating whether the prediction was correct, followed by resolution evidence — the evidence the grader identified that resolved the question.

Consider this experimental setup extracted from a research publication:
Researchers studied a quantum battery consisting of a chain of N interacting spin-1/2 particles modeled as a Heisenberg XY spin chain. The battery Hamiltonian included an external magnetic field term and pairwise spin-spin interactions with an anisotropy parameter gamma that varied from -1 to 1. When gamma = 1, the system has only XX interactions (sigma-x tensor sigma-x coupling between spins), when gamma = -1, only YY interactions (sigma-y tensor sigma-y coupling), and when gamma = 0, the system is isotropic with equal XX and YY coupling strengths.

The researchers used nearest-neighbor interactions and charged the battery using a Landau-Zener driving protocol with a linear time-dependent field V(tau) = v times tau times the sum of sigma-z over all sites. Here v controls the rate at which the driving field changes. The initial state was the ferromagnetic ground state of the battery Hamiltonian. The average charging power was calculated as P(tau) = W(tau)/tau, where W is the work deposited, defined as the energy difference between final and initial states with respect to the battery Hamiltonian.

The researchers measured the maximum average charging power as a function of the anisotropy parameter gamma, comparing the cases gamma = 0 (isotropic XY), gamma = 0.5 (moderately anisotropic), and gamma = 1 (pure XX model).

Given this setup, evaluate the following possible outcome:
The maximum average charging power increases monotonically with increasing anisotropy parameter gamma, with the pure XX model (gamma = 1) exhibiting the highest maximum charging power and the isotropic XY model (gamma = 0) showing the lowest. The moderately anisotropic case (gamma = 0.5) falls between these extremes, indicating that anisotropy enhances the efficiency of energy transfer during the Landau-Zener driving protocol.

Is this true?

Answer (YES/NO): NO